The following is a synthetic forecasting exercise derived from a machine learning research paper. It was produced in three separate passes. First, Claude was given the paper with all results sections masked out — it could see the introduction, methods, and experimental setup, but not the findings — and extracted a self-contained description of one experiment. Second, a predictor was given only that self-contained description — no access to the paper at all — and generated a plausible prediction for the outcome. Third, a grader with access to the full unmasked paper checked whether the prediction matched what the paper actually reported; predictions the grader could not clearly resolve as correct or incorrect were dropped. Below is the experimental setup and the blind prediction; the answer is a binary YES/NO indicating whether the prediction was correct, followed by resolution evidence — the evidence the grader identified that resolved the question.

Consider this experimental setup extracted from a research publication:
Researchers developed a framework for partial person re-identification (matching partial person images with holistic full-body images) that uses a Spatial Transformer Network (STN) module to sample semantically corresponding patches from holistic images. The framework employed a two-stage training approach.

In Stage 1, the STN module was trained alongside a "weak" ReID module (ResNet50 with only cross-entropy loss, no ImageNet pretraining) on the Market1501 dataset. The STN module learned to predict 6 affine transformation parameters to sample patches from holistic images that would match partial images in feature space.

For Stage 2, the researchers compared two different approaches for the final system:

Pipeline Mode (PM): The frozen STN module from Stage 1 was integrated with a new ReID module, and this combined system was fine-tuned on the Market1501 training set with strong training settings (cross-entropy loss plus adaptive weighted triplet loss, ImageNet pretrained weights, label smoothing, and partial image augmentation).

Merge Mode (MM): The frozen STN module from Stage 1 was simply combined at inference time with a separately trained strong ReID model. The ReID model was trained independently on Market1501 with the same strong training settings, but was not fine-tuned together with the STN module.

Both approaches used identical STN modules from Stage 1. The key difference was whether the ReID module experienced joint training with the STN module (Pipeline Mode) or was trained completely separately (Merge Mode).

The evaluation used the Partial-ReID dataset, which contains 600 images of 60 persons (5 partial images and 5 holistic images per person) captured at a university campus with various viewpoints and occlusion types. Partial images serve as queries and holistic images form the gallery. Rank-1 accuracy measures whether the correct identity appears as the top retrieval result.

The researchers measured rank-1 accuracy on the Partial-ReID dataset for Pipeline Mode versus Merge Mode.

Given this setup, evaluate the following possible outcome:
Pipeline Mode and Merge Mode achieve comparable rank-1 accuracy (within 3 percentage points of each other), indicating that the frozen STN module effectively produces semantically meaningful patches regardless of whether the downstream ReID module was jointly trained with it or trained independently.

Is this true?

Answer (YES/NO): NO